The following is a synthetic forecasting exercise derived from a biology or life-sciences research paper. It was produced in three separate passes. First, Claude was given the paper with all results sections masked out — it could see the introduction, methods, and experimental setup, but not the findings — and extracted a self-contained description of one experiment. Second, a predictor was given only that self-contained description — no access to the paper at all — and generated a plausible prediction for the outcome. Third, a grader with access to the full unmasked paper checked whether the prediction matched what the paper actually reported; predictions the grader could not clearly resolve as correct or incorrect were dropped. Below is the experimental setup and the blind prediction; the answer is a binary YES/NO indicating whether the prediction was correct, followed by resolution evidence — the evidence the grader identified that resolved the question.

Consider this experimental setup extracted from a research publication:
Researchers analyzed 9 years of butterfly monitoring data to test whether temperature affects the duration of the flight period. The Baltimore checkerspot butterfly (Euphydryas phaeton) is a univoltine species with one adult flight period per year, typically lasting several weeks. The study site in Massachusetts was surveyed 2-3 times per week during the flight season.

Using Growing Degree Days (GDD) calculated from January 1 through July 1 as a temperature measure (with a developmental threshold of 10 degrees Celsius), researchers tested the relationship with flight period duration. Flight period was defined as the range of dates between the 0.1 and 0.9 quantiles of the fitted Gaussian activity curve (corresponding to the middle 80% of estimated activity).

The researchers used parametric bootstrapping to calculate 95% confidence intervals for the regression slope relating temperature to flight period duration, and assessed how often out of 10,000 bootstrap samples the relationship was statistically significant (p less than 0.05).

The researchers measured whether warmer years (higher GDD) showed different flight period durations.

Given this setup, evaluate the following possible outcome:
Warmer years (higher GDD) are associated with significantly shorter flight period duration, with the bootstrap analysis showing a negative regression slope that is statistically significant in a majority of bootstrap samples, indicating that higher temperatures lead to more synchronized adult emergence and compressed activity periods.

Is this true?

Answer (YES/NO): NO